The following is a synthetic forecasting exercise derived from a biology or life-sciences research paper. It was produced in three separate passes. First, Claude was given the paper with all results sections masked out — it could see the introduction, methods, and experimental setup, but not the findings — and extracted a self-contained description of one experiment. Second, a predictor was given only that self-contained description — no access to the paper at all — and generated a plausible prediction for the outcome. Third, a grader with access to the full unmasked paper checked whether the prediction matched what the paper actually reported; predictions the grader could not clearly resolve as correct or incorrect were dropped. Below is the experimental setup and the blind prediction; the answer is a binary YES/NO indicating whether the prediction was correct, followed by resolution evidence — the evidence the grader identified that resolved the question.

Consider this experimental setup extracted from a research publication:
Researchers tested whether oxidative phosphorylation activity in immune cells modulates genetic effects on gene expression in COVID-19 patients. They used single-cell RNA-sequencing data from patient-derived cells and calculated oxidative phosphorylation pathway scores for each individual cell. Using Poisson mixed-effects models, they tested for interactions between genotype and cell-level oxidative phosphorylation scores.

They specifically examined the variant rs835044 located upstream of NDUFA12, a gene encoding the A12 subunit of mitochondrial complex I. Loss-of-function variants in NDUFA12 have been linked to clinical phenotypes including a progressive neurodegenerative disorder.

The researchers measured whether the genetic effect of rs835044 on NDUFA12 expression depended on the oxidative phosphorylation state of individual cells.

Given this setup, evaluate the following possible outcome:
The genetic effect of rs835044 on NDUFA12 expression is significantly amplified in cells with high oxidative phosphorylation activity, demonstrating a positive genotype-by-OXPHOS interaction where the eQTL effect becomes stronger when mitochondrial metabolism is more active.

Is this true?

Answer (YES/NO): YES